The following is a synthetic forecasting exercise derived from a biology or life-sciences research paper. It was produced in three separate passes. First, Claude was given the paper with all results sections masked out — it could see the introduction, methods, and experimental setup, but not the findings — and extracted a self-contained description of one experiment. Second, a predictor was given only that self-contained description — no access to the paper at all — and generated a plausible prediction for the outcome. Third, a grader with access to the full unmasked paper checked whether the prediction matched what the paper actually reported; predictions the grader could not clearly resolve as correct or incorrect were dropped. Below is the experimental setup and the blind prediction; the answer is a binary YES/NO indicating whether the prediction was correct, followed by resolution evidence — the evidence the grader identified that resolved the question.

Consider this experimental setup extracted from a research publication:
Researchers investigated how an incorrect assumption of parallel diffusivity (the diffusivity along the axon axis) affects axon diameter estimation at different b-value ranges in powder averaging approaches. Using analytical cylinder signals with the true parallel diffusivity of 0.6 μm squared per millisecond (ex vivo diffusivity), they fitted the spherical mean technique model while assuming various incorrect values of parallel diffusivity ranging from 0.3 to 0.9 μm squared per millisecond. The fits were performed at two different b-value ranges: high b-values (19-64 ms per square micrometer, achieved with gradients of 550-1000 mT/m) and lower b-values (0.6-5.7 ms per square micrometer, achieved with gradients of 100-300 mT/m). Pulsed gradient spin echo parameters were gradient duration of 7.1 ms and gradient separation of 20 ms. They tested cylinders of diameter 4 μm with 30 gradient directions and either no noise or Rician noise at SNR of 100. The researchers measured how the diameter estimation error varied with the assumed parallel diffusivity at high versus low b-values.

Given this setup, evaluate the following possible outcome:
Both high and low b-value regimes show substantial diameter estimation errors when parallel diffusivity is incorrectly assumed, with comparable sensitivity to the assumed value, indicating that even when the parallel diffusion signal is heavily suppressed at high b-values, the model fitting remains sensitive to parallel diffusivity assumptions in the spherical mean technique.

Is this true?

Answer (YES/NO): NO